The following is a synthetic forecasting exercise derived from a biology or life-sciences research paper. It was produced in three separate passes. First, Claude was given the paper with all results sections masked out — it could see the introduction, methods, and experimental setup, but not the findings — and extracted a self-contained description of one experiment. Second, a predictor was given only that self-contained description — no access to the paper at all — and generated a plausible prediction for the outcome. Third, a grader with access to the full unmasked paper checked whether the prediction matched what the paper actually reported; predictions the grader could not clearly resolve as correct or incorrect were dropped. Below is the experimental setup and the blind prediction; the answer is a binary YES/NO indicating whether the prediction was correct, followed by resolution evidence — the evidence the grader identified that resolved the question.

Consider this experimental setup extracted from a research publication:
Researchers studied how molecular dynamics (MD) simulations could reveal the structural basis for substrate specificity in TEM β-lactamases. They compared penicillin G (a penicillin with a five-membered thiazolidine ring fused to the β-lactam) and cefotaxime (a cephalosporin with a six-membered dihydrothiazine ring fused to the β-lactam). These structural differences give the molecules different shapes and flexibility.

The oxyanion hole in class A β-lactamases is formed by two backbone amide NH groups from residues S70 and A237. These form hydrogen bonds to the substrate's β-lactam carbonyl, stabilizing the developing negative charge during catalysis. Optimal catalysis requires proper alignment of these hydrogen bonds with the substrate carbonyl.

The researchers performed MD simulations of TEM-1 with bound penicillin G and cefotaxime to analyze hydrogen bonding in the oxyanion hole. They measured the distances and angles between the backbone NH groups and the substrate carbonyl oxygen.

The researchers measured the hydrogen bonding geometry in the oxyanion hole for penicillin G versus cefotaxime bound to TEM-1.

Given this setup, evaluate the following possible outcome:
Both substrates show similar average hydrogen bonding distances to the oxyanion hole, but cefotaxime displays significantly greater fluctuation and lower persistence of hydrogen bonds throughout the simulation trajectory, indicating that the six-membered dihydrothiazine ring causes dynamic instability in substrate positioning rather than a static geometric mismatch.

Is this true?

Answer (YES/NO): NO